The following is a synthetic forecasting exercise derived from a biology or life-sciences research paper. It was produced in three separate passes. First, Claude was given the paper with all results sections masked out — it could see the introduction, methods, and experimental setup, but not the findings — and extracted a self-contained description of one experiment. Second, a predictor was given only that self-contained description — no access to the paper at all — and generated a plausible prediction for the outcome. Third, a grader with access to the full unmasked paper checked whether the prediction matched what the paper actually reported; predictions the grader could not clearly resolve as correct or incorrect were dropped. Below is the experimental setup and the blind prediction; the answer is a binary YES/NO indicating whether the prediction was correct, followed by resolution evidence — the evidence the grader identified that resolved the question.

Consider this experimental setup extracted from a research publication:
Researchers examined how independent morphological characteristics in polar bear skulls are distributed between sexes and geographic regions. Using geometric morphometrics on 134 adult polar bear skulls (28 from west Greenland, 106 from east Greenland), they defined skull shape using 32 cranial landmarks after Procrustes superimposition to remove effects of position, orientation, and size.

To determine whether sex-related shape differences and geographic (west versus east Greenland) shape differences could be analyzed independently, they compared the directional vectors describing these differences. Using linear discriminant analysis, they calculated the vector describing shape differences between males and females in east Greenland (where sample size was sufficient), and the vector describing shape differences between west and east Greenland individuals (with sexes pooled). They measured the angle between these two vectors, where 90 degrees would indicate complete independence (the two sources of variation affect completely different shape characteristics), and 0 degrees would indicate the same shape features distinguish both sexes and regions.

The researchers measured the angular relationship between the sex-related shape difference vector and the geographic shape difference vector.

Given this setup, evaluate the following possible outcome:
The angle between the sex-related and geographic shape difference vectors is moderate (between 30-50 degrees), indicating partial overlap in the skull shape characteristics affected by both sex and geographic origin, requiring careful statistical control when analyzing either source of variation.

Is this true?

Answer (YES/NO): NO